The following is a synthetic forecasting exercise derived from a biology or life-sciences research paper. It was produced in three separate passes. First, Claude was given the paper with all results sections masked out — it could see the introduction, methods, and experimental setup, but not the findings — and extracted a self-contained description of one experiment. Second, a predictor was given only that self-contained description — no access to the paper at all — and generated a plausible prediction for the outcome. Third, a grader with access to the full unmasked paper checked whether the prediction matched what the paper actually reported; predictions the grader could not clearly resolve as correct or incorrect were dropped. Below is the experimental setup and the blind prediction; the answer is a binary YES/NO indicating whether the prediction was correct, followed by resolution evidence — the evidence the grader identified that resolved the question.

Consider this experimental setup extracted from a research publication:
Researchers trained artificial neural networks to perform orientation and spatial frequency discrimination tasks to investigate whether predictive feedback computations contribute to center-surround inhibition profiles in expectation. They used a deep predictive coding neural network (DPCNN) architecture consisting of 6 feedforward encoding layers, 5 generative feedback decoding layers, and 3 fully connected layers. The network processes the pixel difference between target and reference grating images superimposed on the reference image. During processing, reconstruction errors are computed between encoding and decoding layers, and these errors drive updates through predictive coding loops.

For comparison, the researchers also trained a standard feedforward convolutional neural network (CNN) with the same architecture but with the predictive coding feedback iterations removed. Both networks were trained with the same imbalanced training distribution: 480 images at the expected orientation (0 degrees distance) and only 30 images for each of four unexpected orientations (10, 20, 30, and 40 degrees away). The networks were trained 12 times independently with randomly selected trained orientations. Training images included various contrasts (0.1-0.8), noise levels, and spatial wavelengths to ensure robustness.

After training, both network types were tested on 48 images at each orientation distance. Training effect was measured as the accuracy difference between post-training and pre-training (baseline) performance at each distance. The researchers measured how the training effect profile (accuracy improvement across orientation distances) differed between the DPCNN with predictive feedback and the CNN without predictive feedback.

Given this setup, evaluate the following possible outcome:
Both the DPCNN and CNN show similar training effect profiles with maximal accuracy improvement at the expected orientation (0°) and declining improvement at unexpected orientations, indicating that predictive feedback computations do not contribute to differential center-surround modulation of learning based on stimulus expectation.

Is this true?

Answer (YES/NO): NO